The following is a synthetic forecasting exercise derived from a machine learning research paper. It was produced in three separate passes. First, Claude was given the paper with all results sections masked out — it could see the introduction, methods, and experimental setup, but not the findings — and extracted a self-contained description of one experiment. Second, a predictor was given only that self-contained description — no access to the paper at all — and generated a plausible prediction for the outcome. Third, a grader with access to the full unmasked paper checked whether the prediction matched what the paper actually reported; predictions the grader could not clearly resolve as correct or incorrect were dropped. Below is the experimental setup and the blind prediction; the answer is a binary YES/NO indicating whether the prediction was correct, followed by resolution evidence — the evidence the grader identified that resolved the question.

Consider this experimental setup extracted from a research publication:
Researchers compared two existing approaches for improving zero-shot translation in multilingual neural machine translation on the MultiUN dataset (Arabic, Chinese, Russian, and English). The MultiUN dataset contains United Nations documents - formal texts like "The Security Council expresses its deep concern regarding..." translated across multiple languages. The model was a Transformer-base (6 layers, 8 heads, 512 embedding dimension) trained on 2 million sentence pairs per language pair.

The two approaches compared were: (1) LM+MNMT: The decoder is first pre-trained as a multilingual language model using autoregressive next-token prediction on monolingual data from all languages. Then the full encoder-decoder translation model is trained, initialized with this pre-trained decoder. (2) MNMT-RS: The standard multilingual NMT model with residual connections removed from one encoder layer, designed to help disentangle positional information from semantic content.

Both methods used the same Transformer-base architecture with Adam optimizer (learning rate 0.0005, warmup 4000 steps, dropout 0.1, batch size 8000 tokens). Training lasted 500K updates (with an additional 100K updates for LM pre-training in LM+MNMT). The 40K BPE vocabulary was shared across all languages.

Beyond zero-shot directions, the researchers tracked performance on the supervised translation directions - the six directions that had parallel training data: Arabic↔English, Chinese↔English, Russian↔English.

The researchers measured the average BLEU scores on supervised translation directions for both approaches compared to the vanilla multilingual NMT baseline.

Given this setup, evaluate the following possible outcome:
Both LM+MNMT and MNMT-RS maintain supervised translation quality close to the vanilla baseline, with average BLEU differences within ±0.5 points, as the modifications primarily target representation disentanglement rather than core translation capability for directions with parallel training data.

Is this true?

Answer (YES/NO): NO